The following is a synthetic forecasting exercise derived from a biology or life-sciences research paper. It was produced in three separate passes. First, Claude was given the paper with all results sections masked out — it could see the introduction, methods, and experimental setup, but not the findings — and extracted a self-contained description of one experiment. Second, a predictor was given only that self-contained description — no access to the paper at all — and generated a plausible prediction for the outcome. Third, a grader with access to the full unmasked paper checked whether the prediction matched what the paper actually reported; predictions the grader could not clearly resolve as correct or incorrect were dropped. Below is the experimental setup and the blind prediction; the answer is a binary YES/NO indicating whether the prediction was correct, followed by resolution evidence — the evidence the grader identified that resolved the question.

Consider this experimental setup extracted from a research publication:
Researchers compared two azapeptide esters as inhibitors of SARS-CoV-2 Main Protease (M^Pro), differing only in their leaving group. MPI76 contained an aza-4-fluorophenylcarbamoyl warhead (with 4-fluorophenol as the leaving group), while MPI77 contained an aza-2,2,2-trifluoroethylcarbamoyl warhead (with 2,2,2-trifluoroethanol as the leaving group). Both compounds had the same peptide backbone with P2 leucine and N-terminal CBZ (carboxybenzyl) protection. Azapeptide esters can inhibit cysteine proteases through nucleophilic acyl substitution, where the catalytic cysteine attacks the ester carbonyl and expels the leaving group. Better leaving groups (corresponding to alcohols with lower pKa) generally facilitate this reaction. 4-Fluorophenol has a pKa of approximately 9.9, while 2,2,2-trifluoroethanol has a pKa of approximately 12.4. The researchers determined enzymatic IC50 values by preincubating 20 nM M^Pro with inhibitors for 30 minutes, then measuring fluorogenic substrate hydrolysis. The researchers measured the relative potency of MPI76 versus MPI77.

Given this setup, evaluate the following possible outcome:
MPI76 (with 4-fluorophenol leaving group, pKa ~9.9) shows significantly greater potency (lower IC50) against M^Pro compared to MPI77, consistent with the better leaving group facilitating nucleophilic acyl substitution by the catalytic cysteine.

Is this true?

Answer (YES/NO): YES